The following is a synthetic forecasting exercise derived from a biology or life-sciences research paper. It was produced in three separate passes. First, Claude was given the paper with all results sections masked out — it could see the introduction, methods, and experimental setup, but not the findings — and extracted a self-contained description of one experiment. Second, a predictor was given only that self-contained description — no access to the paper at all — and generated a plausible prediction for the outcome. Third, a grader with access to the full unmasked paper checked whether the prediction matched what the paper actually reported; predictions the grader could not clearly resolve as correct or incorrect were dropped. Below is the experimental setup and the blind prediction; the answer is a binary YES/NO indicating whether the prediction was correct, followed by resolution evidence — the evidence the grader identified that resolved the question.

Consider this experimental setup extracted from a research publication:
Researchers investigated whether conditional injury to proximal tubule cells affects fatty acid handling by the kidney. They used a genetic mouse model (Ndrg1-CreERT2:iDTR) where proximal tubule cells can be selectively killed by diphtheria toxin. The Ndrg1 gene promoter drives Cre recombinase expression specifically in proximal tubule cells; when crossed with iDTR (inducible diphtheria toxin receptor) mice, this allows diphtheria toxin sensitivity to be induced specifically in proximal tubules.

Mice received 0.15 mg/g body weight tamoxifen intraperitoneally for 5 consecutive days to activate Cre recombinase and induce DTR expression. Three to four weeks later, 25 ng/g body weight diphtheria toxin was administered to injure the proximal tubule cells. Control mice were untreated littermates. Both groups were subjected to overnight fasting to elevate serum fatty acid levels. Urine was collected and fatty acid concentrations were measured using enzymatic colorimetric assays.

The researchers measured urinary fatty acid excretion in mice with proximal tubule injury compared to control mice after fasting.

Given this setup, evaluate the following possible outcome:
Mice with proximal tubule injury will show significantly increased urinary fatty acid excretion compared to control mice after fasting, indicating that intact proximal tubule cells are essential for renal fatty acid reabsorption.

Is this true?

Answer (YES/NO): NO